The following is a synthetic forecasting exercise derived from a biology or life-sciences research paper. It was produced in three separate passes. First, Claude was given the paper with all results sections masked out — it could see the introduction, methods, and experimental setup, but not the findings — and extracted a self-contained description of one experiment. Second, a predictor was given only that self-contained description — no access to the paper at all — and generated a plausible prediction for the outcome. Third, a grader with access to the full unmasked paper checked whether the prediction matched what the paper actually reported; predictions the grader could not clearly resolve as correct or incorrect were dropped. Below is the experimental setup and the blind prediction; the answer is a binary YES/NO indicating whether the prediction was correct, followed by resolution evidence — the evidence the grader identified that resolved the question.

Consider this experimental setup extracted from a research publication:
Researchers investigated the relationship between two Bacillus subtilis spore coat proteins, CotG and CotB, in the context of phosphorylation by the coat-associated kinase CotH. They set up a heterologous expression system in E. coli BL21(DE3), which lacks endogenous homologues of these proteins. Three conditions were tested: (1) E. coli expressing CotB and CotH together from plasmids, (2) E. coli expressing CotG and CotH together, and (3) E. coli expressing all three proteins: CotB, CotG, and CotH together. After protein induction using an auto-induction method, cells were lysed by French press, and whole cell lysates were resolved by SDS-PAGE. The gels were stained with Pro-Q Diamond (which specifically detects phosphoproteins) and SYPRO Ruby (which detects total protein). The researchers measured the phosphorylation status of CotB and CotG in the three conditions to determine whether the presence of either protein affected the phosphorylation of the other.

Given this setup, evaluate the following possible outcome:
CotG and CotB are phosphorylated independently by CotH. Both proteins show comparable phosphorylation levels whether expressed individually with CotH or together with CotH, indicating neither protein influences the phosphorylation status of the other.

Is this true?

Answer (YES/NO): NO